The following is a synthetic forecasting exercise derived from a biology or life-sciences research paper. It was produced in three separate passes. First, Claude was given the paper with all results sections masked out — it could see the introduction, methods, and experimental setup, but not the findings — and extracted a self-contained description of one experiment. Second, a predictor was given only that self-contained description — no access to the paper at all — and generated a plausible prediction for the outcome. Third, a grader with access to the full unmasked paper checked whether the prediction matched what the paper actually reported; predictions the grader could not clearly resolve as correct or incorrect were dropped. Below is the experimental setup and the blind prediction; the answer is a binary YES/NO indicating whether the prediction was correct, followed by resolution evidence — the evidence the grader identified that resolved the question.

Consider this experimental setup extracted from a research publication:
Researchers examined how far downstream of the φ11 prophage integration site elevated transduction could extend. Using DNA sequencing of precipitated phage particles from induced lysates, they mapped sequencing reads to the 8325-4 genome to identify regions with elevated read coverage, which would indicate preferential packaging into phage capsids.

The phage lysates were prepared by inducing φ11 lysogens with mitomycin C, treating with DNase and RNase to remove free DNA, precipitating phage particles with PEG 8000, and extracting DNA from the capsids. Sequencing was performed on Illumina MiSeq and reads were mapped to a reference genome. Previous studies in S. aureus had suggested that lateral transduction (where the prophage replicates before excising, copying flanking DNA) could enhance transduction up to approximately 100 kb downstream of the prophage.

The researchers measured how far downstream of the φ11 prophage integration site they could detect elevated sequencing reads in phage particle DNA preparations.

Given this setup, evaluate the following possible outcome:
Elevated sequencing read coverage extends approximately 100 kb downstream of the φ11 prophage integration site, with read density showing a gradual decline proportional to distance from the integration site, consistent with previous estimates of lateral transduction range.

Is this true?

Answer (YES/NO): NO